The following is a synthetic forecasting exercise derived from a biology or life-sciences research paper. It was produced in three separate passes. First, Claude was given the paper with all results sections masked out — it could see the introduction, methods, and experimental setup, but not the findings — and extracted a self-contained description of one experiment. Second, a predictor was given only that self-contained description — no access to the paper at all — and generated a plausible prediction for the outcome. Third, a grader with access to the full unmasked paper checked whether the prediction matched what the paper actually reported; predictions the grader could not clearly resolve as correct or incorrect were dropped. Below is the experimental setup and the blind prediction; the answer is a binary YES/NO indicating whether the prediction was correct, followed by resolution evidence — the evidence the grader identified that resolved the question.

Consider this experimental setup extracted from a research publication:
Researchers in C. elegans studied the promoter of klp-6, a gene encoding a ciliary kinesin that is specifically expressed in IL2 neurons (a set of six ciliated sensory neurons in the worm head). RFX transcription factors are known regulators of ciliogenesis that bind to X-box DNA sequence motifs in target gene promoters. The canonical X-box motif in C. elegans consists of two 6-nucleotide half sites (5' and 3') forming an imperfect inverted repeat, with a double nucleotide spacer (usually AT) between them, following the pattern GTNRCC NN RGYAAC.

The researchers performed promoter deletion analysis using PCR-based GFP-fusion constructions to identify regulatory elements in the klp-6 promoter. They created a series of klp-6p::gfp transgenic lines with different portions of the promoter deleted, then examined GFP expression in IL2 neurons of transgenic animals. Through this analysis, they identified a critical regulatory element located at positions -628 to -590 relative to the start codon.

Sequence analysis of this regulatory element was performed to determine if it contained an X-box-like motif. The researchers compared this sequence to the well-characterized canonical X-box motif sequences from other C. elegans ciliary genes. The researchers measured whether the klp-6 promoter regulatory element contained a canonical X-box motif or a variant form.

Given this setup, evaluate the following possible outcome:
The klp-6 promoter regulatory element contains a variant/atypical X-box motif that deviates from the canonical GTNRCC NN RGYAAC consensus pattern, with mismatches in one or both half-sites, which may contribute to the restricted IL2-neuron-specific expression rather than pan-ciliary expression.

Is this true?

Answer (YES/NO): YES